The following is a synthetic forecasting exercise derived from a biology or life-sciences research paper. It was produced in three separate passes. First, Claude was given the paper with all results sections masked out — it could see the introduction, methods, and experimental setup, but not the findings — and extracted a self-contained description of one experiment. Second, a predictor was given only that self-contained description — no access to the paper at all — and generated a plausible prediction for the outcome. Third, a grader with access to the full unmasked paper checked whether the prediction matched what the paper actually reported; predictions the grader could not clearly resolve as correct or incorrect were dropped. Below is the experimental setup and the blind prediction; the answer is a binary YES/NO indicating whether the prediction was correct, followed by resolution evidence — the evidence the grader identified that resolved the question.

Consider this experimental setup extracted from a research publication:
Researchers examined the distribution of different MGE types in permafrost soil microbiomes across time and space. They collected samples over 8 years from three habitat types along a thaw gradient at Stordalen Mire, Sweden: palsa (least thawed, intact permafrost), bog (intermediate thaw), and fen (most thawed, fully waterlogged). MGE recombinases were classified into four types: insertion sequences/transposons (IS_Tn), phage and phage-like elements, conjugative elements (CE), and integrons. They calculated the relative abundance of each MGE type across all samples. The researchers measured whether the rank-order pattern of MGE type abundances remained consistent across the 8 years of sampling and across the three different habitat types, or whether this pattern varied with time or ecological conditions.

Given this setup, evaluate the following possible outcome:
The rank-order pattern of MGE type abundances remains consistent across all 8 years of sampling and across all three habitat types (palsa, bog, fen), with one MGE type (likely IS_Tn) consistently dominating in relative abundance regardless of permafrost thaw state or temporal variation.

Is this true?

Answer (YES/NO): YES